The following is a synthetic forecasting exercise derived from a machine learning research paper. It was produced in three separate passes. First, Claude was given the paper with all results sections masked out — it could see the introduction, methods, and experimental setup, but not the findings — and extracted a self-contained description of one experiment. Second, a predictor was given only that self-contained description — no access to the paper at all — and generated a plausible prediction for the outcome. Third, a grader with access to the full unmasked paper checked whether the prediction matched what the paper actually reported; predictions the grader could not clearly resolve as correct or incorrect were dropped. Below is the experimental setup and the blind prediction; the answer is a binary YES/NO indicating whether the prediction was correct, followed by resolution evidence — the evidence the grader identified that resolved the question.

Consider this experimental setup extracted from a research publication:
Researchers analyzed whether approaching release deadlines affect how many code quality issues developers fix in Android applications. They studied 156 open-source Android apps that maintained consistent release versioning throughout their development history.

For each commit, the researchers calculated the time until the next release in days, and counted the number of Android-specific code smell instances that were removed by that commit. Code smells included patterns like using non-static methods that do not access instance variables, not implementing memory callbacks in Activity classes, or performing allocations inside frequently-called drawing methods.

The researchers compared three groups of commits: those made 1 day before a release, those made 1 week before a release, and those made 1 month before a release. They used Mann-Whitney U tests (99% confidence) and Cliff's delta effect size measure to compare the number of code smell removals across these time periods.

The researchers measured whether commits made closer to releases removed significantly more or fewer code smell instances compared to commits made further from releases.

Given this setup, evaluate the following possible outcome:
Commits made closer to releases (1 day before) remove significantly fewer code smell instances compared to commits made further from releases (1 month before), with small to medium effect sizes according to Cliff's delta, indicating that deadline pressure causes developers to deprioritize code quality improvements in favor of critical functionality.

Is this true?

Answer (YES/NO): NO